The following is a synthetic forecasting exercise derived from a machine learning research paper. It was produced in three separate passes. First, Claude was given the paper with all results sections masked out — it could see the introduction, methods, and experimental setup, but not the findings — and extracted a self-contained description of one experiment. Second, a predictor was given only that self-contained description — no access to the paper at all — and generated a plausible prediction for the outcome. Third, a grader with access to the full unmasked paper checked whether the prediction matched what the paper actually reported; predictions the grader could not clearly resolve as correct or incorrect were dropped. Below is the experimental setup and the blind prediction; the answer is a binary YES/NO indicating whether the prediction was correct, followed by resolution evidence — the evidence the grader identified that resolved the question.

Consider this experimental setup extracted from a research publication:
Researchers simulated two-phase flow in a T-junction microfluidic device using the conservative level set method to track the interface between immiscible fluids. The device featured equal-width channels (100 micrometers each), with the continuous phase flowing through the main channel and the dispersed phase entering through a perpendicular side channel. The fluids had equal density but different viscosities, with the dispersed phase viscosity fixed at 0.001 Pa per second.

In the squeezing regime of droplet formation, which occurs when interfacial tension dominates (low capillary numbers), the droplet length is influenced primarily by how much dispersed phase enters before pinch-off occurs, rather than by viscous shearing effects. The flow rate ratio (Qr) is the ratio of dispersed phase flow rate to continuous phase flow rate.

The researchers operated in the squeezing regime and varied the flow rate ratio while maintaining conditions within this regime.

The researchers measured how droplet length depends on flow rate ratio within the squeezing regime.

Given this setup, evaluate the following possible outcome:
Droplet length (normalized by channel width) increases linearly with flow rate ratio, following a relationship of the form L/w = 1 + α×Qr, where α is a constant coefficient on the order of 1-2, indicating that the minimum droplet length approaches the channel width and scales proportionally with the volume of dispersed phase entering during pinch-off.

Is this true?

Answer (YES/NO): YES